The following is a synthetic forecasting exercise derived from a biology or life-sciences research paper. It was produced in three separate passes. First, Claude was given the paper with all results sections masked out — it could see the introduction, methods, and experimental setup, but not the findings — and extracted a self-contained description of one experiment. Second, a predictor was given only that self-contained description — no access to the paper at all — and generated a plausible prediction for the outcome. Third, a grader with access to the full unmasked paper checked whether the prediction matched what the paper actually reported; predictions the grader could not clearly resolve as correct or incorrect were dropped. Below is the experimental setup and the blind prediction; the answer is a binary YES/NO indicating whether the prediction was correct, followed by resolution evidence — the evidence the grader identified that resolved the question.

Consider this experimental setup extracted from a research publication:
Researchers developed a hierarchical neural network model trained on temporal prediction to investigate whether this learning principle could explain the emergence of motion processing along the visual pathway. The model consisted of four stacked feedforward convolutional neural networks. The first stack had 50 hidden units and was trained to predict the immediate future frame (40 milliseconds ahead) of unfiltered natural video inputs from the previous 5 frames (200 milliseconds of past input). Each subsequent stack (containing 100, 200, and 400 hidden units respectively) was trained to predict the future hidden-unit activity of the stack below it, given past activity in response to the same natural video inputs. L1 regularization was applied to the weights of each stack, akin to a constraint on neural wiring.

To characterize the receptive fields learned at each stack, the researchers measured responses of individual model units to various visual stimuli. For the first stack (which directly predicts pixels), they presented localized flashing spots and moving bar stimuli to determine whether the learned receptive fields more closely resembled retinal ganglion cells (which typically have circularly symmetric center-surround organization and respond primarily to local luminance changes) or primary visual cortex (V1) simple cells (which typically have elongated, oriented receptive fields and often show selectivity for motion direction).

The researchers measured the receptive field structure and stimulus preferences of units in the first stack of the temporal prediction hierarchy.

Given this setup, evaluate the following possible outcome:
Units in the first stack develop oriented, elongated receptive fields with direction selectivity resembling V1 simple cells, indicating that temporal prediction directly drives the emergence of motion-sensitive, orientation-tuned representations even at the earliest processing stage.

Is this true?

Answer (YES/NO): NO